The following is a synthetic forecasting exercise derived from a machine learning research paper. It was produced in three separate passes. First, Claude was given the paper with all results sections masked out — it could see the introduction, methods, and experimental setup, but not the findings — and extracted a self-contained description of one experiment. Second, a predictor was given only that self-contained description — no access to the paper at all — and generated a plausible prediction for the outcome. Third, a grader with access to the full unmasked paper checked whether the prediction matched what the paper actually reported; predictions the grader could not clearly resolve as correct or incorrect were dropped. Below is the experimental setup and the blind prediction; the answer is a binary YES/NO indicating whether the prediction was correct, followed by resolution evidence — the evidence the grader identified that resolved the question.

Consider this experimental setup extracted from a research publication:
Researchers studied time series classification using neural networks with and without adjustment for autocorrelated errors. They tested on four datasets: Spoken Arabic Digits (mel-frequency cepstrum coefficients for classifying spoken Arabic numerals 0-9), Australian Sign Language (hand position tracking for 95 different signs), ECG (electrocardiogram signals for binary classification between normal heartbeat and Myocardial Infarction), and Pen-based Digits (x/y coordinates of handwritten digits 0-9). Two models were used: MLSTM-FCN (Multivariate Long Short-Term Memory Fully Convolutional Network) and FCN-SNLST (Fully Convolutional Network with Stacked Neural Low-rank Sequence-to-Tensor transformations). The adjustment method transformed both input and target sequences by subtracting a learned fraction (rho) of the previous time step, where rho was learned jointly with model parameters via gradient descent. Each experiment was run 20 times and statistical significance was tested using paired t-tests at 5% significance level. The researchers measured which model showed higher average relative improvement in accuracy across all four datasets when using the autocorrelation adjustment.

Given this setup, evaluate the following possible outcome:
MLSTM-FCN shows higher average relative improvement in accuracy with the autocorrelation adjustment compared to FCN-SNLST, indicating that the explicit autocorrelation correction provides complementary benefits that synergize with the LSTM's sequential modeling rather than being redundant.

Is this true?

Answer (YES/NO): YES